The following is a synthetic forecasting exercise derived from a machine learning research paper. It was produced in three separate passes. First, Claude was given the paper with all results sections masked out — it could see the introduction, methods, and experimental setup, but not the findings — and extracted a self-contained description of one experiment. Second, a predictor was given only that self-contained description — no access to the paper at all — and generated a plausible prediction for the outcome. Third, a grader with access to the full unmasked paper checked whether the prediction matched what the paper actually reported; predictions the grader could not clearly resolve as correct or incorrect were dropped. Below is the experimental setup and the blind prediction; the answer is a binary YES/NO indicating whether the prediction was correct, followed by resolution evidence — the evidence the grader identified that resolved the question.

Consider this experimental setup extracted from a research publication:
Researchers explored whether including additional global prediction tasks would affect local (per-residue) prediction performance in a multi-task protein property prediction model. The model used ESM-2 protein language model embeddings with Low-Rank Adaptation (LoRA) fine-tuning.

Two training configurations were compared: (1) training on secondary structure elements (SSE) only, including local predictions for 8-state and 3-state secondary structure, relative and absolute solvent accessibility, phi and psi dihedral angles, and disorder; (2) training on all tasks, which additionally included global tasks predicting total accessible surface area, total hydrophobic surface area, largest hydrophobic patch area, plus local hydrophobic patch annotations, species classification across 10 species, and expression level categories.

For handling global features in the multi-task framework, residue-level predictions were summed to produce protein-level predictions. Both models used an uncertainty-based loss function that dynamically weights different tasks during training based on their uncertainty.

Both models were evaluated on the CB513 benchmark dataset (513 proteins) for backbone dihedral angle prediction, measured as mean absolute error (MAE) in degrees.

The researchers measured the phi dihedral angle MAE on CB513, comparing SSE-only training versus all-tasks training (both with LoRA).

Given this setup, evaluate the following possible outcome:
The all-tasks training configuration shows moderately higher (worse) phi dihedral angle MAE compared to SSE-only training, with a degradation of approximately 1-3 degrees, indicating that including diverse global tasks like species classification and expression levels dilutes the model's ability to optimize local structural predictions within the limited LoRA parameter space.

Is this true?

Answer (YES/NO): NO